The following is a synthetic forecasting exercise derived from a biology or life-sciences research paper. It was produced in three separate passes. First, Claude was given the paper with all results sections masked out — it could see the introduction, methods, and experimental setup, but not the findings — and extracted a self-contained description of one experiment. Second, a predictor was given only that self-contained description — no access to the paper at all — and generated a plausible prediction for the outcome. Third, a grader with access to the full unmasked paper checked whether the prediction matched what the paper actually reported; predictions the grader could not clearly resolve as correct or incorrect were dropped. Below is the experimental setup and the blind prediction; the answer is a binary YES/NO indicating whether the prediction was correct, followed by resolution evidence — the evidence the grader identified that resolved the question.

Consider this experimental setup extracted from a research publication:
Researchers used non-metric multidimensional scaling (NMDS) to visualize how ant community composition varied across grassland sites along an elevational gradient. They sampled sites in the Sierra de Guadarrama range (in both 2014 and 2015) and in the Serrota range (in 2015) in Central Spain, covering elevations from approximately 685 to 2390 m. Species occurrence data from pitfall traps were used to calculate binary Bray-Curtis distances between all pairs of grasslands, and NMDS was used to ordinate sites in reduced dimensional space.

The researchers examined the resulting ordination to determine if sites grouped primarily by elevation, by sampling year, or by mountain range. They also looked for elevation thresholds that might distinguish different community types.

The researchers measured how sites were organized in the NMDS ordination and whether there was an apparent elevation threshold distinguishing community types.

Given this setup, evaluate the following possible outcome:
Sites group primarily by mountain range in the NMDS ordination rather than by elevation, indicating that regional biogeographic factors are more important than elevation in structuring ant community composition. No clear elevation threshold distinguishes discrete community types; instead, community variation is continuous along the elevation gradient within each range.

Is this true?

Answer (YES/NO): NO